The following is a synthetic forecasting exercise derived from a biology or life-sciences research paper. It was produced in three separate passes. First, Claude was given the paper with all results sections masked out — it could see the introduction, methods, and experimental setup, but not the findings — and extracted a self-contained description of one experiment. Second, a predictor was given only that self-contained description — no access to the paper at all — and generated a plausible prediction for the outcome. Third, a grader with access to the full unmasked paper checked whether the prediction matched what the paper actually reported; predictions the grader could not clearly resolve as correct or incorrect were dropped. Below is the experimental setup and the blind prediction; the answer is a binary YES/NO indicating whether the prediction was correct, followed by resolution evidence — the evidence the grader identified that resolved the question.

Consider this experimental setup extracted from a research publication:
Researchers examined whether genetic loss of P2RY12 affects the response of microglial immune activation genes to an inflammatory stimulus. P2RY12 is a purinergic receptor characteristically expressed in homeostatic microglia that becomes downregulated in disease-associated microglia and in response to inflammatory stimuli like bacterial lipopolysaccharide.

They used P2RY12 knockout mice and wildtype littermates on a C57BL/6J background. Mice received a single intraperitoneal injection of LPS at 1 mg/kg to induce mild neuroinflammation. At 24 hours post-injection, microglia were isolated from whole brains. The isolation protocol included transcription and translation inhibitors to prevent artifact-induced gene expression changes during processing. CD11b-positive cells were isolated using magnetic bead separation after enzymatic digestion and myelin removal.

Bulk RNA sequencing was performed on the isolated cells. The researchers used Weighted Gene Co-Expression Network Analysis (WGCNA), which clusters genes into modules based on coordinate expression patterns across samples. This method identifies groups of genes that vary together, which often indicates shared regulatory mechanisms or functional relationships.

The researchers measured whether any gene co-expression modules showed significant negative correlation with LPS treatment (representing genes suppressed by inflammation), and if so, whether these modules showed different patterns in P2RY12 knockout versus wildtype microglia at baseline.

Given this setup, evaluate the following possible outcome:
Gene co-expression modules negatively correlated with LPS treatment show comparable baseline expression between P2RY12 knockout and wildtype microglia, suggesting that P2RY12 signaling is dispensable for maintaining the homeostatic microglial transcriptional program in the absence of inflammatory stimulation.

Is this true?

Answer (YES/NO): YES